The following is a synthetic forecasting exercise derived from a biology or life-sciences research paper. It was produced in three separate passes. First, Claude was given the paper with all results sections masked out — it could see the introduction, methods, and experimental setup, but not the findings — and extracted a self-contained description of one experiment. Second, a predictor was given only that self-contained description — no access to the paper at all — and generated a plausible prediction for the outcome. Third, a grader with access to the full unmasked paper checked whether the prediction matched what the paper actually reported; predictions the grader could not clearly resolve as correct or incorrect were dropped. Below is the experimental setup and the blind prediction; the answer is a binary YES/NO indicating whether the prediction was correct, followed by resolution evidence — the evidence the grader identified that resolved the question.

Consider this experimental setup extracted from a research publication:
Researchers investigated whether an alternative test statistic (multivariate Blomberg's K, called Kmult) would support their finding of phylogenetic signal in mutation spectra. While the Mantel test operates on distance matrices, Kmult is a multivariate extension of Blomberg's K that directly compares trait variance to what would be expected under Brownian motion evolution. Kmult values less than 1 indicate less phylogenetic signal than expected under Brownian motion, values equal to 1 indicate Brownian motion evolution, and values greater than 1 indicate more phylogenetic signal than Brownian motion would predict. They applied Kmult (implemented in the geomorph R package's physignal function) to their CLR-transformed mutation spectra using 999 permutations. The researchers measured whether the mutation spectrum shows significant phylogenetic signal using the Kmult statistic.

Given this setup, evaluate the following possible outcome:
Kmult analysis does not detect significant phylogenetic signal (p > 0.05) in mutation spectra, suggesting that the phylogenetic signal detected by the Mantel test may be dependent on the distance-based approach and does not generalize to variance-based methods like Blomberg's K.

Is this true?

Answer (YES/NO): NO